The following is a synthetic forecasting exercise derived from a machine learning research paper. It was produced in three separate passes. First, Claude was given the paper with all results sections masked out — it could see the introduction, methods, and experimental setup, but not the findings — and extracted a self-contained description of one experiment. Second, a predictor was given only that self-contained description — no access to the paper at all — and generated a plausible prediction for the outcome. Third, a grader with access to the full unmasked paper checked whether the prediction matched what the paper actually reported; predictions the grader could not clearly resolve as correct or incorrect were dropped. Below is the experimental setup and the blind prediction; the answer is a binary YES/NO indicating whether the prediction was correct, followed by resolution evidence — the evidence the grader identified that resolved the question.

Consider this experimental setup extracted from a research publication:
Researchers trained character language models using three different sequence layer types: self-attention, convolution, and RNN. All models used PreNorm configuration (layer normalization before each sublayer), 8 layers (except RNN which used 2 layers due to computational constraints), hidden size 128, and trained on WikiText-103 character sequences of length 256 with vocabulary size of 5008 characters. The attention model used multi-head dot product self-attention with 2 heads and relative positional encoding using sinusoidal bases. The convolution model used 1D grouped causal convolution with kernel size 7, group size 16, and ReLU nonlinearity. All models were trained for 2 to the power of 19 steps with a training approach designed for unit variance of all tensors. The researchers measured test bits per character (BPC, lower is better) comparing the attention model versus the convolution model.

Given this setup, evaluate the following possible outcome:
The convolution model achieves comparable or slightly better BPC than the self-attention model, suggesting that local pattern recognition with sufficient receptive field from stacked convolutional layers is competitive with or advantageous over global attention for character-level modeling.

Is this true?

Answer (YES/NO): NO